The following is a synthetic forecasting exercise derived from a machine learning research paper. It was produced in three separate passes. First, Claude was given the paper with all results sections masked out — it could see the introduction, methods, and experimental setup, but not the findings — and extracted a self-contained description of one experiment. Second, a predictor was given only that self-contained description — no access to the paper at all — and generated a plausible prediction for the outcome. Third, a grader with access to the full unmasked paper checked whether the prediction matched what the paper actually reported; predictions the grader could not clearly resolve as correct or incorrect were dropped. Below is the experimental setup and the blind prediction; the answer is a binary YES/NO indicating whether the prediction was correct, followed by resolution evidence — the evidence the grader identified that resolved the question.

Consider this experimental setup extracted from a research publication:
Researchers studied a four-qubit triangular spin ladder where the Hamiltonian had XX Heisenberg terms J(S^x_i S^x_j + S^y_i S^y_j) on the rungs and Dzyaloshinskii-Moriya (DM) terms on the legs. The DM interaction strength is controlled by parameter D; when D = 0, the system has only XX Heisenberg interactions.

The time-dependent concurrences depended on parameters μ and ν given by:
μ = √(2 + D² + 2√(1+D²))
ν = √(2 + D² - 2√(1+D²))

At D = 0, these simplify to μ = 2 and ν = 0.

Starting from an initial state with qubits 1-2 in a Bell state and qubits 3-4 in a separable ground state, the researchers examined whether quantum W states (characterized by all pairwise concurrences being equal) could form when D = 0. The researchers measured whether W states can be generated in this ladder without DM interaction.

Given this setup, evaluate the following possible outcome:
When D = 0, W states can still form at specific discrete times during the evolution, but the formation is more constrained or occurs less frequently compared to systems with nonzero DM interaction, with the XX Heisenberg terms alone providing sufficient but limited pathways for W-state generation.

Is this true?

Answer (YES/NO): YES